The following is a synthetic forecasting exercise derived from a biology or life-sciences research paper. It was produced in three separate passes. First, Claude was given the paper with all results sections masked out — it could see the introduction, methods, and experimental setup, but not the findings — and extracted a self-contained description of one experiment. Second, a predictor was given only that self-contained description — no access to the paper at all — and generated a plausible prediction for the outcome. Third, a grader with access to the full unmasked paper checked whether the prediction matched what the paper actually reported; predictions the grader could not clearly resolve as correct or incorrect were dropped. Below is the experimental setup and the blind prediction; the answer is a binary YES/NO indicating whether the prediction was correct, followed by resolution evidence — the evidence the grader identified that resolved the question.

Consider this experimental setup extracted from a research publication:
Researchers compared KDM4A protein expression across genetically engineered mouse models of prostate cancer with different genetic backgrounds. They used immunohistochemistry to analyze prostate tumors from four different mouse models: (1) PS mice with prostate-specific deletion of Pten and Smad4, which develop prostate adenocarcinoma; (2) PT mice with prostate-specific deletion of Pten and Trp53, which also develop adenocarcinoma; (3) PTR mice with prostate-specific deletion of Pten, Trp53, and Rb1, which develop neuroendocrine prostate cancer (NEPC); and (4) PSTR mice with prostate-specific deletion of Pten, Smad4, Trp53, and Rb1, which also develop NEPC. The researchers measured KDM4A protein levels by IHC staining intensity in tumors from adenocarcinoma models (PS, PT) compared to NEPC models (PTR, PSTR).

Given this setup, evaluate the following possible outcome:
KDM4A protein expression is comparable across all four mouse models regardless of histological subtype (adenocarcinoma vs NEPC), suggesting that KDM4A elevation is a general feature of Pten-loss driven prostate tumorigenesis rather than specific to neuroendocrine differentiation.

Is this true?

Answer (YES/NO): NO